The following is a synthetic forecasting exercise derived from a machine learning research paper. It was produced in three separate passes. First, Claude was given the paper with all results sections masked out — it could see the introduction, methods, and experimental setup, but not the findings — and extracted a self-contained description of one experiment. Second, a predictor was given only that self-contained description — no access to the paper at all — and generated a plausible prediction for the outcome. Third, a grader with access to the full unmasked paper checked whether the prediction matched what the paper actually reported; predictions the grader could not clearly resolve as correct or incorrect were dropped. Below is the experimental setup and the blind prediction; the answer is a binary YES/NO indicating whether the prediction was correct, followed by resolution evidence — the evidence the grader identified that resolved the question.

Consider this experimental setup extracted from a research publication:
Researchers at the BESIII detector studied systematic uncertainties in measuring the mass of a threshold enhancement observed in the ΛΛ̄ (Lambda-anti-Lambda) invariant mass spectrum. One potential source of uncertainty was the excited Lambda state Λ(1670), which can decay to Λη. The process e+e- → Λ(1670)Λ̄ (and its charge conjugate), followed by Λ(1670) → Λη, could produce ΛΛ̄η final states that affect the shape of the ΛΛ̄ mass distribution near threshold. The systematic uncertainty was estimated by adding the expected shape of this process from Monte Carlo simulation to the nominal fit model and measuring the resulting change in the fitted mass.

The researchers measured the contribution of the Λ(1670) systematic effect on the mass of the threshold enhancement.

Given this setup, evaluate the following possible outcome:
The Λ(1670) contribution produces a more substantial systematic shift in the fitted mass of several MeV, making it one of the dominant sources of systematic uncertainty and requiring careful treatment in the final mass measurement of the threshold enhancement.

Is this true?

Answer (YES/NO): YES